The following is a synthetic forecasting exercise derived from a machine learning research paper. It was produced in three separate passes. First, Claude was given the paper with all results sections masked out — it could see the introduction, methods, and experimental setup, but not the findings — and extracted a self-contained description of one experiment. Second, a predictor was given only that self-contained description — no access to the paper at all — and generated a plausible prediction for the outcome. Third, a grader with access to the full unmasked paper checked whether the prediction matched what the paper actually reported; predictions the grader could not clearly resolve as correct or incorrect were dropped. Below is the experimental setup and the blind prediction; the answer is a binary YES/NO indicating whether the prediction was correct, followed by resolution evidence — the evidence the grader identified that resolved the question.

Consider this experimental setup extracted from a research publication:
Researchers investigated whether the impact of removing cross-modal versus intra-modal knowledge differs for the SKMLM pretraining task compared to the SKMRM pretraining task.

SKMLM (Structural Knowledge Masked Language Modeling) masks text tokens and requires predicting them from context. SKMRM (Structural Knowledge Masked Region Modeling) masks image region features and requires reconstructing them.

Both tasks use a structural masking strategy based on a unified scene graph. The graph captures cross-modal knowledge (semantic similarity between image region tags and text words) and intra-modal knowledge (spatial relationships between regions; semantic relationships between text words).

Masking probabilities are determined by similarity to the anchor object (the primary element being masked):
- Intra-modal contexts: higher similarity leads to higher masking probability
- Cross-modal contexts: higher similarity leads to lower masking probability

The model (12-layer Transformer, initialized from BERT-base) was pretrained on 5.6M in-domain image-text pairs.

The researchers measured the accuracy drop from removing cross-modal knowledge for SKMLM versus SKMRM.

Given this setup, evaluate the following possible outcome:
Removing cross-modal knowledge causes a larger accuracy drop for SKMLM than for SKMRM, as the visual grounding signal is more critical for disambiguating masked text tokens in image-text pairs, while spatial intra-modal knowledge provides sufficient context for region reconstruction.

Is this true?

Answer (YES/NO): NO